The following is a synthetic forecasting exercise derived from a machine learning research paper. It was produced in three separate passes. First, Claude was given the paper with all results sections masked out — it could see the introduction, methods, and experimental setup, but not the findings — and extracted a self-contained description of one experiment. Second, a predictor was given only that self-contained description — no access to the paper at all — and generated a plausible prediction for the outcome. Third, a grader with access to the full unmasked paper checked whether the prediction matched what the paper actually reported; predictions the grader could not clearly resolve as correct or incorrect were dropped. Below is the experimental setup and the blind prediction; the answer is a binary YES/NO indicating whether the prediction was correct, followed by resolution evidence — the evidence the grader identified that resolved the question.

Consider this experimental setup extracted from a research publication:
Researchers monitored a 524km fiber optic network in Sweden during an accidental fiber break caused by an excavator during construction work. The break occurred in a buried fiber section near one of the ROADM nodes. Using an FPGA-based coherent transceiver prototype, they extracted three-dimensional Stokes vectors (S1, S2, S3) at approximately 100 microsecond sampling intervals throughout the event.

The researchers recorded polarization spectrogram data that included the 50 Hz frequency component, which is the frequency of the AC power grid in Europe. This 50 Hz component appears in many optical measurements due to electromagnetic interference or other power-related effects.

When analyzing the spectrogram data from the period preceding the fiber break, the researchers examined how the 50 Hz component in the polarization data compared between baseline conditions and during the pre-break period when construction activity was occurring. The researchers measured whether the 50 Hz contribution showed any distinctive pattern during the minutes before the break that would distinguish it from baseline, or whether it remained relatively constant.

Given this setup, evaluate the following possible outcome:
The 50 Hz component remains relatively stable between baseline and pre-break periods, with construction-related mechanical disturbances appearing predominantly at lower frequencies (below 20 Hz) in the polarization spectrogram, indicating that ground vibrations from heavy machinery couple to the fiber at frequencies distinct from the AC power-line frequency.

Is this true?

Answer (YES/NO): NO